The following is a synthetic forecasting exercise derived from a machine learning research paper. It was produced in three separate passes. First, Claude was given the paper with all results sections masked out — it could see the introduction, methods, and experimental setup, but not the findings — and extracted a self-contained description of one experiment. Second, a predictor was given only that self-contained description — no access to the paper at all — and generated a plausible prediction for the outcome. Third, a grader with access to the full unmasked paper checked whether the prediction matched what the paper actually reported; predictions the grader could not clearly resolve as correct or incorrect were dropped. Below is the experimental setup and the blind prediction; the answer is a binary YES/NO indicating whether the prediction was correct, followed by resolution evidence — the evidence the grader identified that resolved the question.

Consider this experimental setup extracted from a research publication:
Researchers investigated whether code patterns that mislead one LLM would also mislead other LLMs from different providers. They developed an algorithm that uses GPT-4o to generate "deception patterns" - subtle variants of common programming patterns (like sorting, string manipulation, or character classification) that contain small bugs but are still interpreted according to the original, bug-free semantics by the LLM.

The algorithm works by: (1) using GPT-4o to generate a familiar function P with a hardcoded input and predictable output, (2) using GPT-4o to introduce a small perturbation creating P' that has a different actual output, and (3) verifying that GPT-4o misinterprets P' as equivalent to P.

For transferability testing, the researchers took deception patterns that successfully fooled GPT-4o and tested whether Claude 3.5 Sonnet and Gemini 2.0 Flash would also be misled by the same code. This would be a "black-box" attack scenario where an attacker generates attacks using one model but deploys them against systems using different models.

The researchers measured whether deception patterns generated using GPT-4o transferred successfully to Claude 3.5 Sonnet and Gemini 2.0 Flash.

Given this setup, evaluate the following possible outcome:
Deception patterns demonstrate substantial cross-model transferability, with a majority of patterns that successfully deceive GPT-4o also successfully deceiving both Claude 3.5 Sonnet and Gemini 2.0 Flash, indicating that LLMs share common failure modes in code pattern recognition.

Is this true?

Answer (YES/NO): YES